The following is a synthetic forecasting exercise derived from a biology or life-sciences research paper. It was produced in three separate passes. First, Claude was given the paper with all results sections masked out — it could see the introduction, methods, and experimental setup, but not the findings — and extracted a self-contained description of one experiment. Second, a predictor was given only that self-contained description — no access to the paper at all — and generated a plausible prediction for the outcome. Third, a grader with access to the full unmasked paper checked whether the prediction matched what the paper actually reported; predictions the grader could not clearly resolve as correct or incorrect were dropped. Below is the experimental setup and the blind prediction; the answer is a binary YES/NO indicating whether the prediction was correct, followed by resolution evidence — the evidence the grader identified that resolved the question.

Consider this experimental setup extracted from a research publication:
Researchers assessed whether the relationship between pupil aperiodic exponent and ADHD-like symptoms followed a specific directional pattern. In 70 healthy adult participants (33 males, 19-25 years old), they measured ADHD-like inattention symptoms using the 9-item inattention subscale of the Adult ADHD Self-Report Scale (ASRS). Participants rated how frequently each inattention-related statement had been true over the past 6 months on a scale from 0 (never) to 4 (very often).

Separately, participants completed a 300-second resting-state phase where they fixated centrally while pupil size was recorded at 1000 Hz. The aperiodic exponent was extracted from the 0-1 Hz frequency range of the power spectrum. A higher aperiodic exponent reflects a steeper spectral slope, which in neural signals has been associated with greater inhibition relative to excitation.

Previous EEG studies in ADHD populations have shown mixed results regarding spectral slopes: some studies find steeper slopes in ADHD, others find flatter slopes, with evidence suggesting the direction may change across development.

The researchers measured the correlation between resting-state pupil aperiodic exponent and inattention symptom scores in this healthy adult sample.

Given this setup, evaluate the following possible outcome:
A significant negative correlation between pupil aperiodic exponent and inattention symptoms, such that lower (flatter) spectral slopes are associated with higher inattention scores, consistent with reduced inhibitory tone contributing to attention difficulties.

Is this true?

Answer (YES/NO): NO